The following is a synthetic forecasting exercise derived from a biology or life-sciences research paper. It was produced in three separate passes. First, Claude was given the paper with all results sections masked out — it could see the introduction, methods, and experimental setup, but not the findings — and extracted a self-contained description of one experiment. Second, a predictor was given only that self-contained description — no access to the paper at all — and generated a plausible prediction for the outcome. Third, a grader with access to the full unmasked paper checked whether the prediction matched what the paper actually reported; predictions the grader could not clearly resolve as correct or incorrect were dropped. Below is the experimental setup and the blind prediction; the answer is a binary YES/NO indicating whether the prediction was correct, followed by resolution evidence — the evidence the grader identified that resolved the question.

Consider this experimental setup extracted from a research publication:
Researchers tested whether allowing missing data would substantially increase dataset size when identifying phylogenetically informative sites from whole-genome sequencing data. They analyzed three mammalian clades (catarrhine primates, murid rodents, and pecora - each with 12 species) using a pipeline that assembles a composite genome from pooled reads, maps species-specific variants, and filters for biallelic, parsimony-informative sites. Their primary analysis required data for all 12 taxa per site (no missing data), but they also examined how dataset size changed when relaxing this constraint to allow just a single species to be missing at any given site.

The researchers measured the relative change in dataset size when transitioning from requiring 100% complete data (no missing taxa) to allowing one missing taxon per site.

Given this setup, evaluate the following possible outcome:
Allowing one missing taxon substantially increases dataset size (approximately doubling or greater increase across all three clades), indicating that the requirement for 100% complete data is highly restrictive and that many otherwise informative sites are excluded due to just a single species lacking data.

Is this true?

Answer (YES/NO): NO